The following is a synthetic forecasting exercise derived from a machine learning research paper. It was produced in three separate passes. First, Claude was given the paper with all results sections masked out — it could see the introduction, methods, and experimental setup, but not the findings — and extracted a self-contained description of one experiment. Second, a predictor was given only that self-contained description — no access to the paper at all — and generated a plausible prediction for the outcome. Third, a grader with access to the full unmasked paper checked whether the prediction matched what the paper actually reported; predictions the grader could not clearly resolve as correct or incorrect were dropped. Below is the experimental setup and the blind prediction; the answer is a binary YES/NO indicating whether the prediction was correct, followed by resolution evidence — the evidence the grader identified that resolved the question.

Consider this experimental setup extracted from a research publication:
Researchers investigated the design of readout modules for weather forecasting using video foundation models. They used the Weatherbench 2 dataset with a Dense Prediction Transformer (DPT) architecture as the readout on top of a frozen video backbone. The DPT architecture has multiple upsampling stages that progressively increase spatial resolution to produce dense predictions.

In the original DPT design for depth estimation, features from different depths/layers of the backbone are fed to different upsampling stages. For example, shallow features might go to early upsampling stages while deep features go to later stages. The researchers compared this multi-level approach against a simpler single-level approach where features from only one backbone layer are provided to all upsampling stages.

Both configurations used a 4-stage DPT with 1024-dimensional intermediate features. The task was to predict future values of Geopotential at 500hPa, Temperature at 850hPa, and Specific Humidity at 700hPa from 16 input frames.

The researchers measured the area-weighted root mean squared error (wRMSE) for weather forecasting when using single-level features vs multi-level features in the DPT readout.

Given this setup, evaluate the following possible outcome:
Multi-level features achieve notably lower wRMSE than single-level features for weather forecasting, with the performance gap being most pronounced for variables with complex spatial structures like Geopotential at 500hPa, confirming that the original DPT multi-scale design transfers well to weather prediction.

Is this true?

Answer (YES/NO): NO